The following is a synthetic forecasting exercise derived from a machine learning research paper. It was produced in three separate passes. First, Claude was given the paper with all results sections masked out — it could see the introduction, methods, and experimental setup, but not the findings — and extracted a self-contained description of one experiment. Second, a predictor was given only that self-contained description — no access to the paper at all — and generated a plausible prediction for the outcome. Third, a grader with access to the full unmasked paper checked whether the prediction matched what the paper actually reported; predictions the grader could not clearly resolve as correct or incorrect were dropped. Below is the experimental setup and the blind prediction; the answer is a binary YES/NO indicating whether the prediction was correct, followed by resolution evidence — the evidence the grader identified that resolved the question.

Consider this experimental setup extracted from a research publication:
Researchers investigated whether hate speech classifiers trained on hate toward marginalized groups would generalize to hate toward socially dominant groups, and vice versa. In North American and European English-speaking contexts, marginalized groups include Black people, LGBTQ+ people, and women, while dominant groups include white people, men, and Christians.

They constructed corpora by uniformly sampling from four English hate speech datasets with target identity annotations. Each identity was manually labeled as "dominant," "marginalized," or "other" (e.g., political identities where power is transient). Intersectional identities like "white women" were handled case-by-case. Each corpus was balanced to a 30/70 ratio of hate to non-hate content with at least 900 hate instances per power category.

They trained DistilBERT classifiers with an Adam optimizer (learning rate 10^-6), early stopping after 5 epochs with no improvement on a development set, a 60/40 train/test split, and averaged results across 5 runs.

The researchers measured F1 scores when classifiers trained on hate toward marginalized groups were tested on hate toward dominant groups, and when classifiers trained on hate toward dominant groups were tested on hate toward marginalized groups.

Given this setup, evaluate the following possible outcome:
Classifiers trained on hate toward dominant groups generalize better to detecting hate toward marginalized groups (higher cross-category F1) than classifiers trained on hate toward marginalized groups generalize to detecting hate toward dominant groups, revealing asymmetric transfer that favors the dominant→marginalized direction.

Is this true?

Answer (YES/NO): NO